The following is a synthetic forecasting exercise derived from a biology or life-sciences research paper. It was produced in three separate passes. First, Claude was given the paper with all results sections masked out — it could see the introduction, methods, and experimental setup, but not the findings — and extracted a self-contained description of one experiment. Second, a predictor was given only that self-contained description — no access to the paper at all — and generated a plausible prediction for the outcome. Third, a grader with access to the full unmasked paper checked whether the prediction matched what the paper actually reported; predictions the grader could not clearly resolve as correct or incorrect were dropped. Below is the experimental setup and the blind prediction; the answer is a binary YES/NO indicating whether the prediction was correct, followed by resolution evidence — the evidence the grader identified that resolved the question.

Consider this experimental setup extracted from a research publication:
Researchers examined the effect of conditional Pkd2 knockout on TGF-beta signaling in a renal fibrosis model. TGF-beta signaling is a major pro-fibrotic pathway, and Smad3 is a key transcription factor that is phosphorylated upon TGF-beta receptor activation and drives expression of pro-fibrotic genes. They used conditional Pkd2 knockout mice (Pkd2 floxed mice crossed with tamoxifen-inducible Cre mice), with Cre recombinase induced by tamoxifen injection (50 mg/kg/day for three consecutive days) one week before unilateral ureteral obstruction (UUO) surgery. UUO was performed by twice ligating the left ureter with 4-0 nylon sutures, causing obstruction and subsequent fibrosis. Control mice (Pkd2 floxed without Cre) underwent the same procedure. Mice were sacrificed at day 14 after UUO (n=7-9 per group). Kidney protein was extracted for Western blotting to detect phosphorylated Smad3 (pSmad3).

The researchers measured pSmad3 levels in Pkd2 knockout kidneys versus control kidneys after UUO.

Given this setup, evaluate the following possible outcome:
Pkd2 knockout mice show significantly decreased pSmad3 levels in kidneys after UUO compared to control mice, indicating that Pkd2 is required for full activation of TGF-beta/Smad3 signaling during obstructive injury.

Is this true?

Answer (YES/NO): YES